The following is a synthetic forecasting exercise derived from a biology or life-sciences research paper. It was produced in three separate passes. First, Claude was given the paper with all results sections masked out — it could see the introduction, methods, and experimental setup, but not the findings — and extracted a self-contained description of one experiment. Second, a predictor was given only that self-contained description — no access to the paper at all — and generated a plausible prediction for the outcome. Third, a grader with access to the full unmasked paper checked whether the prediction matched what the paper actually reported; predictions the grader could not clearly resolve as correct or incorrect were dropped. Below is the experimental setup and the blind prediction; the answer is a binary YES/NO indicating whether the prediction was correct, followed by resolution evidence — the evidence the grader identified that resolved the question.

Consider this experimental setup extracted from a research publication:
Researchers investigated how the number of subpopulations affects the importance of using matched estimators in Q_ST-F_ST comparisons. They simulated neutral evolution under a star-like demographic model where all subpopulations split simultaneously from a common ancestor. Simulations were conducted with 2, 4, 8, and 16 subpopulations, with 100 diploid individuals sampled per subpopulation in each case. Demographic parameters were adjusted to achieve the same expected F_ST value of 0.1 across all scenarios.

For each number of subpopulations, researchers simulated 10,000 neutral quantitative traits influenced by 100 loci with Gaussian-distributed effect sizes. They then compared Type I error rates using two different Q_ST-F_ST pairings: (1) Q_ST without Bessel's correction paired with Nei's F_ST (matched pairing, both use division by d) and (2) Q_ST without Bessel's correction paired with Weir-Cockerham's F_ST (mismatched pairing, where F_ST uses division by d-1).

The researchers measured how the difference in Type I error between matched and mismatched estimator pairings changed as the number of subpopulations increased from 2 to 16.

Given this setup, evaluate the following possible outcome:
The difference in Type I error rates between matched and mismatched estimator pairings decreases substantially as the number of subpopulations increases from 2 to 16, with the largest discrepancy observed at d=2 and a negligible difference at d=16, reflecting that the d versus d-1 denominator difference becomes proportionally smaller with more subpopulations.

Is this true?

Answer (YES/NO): YES